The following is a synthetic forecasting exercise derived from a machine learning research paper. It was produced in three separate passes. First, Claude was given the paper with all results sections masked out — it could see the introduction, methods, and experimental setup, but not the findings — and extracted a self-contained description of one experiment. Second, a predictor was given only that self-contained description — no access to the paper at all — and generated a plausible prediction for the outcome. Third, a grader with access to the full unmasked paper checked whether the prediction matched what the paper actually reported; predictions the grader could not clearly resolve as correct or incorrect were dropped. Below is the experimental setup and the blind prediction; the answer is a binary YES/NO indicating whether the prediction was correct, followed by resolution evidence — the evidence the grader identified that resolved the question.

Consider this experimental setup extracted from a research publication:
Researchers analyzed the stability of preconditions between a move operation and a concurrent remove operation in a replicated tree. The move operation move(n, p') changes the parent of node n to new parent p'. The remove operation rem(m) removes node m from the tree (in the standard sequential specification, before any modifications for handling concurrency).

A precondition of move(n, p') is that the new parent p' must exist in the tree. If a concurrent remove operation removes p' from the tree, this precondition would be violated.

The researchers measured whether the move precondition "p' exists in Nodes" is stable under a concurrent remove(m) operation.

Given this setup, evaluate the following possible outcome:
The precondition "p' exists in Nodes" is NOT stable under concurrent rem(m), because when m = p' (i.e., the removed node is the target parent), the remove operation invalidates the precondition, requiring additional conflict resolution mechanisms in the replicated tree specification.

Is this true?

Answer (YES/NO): YES